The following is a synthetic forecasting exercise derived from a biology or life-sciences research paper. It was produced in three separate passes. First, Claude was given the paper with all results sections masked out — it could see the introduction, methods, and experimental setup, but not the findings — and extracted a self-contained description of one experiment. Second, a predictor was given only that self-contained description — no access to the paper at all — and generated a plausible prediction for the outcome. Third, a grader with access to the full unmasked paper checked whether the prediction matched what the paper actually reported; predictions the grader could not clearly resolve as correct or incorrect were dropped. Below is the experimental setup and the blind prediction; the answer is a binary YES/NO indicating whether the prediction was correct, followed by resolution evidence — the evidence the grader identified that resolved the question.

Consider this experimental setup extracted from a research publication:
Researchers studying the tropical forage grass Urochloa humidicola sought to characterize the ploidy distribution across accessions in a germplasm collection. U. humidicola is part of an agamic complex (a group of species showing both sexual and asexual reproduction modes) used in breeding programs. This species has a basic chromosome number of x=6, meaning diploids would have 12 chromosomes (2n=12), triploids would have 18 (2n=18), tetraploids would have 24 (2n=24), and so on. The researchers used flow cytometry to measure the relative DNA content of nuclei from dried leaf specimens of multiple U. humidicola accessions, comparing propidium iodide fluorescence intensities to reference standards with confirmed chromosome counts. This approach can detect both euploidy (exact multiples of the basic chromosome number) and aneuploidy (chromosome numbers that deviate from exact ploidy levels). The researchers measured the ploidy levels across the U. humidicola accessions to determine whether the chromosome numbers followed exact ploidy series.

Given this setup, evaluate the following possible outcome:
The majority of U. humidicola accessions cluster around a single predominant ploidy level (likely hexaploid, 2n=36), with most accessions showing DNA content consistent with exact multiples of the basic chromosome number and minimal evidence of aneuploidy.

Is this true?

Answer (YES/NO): NO